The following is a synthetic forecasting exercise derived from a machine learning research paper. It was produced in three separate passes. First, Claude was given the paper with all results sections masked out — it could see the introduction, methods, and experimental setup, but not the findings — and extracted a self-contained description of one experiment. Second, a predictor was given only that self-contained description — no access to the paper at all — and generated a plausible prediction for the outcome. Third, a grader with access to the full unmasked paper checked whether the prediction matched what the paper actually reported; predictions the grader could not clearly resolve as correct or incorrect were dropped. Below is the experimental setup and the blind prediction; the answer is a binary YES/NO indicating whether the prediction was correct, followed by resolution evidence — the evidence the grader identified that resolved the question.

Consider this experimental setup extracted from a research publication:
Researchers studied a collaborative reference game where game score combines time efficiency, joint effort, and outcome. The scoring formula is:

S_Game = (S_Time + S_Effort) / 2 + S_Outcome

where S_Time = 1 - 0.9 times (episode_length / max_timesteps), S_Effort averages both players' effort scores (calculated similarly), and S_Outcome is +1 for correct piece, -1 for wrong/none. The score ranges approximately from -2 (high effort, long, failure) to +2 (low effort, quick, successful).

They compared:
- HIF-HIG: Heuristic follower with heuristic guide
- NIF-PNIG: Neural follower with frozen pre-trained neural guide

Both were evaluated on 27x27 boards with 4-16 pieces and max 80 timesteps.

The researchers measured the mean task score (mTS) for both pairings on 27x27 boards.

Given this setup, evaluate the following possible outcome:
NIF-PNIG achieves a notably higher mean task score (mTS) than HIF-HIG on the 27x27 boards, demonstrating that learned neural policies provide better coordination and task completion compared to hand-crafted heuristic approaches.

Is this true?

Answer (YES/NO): NO